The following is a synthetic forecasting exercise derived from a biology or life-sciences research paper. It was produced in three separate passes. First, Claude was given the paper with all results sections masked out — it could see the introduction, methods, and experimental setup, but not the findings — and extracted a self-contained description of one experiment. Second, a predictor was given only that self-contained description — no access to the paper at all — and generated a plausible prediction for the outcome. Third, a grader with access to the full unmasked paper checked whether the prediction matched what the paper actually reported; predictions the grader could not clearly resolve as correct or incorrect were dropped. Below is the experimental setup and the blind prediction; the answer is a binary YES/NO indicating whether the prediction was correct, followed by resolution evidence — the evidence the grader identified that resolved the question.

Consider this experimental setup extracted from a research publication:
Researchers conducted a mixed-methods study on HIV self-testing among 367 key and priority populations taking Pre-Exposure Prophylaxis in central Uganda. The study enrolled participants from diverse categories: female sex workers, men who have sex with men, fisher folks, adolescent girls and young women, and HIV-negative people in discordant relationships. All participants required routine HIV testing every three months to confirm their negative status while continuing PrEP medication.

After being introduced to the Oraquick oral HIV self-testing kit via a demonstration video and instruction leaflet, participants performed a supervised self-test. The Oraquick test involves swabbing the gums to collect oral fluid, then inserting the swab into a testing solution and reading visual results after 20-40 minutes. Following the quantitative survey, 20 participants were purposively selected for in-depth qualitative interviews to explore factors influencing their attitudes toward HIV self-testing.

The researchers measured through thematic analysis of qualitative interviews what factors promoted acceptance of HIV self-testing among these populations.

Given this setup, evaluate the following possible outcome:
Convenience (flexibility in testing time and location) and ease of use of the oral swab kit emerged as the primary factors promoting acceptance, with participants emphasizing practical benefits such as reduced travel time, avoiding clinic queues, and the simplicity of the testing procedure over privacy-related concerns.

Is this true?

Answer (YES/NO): NO